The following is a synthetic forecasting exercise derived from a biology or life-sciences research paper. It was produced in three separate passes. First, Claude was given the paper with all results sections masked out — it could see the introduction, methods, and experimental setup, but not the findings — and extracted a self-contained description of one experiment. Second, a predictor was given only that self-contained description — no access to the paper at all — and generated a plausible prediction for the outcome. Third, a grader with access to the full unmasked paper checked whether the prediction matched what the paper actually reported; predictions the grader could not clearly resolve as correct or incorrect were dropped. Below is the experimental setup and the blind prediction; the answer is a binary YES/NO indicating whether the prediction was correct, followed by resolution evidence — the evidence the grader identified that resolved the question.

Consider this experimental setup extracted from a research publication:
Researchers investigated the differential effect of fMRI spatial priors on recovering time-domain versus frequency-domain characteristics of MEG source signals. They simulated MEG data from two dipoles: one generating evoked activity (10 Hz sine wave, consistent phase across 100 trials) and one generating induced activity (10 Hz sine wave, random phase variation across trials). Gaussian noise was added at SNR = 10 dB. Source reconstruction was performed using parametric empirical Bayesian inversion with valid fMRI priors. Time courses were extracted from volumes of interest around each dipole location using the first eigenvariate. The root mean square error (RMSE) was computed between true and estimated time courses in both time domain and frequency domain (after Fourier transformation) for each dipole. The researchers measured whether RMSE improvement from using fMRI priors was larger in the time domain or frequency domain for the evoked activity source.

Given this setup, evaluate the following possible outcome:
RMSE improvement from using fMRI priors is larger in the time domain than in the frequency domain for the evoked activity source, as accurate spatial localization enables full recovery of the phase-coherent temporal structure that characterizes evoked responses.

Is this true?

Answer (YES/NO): YES